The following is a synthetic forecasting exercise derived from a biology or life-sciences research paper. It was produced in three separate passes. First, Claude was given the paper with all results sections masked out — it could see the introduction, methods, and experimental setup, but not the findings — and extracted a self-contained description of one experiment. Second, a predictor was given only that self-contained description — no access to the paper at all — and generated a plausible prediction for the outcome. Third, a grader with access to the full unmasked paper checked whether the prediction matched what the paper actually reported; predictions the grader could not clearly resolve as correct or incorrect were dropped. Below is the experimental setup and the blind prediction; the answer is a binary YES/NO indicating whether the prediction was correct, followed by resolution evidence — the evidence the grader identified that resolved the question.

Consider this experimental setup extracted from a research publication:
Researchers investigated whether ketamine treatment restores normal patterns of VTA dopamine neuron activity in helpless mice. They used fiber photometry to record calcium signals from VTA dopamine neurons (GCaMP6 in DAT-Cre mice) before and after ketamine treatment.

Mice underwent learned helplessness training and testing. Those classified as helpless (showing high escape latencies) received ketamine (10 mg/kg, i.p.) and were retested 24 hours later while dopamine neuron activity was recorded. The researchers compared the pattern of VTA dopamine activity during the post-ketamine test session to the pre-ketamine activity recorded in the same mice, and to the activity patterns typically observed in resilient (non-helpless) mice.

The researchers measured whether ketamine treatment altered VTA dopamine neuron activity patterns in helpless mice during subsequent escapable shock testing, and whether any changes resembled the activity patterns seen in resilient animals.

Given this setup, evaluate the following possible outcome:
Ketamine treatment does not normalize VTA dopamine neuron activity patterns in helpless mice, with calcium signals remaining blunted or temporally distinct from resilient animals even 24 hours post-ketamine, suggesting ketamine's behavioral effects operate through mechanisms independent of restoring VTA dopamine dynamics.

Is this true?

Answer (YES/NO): NO